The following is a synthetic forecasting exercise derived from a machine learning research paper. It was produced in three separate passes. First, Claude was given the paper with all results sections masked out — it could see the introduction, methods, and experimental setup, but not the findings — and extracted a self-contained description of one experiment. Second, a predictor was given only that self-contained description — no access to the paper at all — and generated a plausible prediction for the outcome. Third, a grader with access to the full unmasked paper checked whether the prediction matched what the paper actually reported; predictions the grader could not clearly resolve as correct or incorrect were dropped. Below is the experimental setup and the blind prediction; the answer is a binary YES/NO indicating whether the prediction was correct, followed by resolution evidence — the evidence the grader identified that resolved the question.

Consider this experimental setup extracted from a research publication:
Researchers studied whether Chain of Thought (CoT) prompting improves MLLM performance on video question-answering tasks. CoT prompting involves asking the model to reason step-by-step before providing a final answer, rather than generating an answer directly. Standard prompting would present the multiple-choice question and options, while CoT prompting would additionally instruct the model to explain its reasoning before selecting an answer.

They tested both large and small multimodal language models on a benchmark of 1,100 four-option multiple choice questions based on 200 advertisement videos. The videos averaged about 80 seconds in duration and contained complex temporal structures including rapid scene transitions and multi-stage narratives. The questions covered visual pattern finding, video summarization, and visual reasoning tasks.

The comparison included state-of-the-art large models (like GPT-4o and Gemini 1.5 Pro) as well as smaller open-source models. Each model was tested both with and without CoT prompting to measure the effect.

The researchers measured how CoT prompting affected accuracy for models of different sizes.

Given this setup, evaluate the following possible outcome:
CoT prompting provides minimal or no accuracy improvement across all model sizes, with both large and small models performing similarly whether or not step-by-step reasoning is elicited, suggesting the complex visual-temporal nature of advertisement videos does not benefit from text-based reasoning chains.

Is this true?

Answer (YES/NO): NO